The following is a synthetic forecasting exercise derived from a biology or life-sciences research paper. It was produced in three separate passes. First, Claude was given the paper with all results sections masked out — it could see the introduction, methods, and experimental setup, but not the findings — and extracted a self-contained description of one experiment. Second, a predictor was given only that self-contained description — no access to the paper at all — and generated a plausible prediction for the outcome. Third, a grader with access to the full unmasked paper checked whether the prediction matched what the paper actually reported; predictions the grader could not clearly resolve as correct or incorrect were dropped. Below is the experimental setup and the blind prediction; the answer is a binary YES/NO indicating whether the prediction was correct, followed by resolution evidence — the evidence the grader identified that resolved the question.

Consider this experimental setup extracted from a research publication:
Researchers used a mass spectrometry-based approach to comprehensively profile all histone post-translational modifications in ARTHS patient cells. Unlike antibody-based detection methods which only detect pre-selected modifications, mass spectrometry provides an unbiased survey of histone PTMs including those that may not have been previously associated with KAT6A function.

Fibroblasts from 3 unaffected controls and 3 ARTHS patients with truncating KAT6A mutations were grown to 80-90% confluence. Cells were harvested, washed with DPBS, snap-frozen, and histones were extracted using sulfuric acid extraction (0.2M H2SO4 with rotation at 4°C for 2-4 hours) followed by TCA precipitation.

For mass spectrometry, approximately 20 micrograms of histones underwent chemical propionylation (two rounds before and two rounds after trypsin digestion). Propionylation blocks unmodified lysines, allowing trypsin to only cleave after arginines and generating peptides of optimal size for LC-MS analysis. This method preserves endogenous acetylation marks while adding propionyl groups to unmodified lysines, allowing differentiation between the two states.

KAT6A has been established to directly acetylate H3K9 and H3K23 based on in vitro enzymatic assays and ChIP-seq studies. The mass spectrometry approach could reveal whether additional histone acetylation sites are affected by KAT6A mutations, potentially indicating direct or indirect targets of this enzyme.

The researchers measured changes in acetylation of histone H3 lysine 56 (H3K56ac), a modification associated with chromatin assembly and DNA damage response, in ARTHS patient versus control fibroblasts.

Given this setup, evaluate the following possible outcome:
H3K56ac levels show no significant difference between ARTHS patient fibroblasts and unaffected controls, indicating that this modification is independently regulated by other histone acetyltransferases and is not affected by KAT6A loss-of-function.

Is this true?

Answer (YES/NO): NO